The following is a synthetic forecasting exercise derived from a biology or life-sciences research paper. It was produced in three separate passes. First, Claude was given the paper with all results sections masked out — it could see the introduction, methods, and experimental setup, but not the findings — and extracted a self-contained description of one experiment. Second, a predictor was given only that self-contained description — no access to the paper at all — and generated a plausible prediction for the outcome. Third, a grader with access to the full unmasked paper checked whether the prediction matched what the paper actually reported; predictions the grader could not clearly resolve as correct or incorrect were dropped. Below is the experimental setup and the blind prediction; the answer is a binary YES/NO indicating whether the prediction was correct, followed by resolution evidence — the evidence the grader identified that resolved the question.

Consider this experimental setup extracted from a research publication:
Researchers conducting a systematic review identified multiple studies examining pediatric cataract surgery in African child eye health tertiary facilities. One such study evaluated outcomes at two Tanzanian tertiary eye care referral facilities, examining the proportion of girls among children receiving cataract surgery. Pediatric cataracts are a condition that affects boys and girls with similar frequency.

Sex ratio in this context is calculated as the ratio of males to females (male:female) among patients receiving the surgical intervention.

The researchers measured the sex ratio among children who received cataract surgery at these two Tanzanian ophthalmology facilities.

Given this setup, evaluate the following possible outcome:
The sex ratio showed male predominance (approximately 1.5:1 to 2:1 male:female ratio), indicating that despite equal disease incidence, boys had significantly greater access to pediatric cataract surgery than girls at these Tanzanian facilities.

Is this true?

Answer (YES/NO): YES